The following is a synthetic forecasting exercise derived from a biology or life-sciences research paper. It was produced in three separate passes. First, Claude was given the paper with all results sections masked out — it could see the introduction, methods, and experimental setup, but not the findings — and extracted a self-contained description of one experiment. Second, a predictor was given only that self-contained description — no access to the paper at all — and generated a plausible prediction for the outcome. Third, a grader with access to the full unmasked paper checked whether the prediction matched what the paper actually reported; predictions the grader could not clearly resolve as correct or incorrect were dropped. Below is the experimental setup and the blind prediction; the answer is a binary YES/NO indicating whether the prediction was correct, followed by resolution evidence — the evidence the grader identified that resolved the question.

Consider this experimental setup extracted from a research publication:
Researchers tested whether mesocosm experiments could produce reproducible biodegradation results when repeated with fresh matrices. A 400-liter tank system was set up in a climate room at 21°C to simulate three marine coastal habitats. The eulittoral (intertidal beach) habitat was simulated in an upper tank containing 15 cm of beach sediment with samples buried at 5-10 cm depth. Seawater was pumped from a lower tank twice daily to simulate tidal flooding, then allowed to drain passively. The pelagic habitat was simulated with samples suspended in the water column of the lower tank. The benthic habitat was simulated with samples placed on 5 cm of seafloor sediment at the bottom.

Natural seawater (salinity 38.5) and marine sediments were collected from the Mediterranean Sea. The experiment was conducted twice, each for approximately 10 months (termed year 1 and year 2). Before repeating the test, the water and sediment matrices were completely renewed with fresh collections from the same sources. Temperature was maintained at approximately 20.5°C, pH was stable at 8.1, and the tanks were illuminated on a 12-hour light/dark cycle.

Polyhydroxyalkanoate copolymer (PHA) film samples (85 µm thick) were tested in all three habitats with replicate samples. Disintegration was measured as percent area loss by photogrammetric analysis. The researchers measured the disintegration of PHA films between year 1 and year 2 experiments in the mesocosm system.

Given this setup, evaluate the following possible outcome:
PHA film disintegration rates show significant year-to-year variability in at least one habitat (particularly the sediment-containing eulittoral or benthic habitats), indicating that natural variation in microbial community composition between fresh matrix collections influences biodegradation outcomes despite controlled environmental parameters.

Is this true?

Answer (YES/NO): YES